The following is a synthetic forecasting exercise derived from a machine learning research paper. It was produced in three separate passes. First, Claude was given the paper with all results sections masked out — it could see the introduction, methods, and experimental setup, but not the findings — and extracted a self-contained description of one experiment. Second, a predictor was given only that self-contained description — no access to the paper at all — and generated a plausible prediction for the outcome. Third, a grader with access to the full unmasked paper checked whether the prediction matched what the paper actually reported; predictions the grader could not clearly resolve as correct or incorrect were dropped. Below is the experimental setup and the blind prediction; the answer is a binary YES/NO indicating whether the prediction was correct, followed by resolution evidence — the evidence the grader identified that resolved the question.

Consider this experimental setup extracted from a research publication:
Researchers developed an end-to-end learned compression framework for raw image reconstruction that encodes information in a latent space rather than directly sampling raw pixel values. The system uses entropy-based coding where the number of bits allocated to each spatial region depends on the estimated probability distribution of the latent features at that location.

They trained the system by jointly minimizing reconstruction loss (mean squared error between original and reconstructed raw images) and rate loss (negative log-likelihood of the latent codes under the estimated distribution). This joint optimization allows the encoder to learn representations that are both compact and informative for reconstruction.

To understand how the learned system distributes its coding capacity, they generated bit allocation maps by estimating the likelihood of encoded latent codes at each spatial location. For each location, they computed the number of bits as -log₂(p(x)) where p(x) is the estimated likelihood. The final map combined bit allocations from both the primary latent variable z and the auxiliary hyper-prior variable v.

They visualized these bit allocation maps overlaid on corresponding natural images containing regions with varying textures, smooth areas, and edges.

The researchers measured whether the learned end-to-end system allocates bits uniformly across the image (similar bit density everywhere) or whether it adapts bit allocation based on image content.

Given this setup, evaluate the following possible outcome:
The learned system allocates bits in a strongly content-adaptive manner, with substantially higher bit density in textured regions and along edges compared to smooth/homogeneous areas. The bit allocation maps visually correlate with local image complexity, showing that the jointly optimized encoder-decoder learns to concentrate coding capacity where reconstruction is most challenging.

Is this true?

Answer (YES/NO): YES